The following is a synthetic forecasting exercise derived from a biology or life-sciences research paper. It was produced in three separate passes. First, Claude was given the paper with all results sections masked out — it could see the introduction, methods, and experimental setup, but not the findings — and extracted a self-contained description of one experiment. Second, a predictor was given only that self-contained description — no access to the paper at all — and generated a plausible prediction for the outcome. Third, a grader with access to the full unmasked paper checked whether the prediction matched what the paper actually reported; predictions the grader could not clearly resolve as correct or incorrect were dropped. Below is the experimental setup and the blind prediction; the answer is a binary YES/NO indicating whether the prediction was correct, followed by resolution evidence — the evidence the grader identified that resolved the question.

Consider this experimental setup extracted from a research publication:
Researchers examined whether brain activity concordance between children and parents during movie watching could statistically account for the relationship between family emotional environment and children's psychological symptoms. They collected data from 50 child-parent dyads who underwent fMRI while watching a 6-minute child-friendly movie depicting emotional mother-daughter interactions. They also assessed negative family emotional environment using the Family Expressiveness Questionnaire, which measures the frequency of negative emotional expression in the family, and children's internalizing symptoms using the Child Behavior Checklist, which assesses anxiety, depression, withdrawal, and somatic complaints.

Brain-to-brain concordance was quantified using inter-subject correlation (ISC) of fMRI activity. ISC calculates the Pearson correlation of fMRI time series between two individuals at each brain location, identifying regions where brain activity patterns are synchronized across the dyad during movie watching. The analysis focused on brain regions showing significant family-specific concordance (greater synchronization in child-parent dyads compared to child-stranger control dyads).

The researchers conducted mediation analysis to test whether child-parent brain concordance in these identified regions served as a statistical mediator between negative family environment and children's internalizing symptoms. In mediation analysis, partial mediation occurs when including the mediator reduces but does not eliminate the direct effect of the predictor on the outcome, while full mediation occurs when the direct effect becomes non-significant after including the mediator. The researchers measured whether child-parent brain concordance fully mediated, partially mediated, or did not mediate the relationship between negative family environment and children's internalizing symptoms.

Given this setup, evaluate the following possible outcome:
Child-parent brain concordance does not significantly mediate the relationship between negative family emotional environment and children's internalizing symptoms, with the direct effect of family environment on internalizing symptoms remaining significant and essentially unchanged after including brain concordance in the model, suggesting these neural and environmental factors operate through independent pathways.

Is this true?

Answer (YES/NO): NO